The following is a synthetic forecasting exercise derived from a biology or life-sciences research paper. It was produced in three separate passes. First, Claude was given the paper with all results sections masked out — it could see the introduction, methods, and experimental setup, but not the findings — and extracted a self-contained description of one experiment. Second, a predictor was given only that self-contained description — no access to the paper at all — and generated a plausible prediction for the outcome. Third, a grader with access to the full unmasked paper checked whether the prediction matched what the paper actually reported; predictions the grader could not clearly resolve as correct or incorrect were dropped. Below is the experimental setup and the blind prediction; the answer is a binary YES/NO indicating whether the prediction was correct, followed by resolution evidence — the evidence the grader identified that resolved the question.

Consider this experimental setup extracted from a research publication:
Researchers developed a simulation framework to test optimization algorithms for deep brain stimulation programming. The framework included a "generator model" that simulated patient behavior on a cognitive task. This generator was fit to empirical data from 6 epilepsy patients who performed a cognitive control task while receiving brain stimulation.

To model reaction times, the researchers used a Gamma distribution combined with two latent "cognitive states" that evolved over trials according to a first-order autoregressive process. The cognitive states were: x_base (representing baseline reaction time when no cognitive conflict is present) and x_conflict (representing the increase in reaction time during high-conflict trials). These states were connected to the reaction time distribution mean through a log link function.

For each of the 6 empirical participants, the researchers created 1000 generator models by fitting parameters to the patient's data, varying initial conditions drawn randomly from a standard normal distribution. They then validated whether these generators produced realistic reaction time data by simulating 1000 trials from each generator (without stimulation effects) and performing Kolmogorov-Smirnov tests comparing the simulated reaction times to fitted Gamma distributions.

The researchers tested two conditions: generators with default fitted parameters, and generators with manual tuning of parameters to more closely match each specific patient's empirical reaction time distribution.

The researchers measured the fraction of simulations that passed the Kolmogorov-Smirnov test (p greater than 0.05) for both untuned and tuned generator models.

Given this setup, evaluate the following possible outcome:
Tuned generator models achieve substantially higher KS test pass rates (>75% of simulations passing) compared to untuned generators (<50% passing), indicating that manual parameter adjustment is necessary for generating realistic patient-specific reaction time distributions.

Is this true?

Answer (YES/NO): NO